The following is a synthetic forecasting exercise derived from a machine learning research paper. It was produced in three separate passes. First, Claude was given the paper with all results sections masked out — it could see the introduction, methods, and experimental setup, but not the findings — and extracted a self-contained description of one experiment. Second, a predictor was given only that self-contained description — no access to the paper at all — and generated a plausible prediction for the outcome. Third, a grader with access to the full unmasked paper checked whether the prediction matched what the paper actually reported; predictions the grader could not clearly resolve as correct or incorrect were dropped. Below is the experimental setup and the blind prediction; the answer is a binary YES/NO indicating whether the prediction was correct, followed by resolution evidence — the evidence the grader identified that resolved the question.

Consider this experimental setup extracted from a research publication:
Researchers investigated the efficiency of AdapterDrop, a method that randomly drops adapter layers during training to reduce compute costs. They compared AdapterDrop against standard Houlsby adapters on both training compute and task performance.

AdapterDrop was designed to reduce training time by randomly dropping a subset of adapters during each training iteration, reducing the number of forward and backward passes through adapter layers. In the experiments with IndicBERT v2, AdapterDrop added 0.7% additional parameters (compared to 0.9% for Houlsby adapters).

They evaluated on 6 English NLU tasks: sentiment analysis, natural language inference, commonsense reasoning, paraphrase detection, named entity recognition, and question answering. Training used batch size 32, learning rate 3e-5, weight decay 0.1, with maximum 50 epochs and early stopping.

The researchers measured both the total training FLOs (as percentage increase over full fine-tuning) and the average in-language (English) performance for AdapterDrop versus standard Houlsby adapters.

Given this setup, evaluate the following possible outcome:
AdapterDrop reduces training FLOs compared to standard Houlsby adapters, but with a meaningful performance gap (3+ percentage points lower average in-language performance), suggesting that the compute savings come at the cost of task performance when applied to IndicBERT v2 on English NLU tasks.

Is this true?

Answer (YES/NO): YES